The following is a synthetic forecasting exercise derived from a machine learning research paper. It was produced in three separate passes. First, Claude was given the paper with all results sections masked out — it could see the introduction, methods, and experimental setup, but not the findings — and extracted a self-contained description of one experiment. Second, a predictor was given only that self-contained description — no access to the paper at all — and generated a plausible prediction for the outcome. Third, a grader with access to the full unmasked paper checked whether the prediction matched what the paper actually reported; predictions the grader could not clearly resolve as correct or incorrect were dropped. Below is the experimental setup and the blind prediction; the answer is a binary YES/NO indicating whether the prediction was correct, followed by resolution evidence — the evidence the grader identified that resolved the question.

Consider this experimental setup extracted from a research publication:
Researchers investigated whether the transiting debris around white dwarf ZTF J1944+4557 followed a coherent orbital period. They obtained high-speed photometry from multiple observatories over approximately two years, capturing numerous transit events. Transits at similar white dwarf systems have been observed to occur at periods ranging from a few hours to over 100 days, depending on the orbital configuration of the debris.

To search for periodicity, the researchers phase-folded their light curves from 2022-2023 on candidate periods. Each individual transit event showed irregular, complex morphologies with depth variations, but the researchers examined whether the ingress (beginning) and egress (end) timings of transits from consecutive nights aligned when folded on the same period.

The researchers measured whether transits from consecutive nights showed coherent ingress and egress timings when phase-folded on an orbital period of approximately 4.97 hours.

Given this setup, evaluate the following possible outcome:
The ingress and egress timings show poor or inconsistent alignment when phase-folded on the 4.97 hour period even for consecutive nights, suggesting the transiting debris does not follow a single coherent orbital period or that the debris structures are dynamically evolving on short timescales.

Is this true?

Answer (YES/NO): NO